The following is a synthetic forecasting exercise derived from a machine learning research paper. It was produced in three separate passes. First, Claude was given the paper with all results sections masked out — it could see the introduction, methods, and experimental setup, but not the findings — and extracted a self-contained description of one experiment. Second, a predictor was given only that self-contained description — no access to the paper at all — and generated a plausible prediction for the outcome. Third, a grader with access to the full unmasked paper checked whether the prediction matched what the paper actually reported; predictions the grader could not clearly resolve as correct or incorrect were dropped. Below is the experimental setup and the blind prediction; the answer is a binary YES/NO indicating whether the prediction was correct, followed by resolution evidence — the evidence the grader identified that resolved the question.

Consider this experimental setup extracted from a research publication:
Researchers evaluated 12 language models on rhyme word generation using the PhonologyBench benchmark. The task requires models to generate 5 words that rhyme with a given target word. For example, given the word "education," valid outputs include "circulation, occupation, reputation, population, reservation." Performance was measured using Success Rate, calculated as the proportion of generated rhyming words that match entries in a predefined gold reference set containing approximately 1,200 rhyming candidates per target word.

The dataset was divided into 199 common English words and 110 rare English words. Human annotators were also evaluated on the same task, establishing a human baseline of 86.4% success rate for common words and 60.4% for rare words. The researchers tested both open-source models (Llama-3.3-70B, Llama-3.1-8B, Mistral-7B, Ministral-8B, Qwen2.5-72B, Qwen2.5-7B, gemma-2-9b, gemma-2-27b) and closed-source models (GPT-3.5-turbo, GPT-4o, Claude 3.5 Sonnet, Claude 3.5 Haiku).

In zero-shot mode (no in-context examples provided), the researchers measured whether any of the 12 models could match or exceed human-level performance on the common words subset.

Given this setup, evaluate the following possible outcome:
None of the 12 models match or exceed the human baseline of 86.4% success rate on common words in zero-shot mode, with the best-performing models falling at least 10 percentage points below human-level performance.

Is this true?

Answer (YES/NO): YES